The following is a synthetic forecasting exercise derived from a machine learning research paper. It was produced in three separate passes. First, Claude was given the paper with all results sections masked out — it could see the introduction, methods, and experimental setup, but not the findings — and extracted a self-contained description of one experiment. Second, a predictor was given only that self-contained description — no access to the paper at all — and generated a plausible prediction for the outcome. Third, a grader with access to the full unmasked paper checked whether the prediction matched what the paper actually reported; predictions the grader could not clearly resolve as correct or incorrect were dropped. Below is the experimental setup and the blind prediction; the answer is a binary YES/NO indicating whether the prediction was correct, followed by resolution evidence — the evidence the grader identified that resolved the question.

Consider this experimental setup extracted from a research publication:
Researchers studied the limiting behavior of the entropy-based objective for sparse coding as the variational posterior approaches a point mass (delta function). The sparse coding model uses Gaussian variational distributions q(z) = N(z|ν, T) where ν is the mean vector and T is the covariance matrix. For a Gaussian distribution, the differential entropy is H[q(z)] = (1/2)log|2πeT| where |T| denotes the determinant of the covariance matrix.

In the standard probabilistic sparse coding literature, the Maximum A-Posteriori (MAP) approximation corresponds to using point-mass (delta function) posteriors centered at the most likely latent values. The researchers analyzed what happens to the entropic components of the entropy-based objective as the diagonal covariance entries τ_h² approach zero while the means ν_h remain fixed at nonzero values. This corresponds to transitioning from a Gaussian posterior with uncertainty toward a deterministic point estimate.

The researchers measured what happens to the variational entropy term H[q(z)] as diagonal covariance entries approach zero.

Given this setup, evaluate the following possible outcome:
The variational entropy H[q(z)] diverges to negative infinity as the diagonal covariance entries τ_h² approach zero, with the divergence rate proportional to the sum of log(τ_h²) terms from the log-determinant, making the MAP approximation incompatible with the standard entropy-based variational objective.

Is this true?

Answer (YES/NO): YES